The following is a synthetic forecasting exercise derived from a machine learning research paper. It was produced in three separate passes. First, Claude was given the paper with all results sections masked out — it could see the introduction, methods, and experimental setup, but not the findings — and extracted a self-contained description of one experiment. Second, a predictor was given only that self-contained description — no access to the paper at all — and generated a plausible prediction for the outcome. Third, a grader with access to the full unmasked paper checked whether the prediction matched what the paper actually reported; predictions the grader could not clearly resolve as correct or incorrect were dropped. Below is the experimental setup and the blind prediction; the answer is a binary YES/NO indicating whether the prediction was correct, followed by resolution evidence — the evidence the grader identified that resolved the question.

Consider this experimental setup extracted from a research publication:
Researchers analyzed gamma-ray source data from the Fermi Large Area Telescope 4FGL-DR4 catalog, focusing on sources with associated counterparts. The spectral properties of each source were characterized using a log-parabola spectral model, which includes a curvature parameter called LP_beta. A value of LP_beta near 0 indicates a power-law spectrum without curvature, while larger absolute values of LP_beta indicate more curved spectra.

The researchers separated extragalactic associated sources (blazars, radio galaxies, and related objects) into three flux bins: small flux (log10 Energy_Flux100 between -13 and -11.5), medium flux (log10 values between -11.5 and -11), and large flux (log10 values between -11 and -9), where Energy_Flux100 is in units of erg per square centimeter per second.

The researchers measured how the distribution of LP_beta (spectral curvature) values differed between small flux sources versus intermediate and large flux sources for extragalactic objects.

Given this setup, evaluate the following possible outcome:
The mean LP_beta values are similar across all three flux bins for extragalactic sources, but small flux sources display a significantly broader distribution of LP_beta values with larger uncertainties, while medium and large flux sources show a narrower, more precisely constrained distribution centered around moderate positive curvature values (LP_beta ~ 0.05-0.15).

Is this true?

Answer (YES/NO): NO